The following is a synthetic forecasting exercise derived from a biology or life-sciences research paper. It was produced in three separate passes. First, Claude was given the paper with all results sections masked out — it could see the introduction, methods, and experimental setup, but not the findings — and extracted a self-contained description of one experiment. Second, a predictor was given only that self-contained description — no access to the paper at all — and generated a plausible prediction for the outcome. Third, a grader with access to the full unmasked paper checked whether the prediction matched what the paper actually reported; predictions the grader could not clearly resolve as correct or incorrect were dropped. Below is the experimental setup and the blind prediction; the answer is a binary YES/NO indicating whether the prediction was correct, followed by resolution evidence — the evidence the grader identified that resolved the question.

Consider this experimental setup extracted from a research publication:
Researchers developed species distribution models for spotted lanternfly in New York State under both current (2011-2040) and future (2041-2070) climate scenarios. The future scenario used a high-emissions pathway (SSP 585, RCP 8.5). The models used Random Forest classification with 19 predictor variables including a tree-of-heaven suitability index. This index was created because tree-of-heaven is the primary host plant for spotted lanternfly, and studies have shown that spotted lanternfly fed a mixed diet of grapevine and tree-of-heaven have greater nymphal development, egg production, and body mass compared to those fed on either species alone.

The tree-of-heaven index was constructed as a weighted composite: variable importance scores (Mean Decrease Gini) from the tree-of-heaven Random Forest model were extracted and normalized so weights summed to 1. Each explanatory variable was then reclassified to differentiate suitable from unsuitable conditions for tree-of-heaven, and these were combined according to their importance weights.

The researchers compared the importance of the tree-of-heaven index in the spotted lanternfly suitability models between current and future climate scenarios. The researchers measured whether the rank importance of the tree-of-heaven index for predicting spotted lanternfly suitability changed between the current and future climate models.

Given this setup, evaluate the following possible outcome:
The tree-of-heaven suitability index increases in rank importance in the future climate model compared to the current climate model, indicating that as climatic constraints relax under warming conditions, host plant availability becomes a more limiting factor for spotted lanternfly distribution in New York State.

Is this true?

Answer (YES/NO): NO